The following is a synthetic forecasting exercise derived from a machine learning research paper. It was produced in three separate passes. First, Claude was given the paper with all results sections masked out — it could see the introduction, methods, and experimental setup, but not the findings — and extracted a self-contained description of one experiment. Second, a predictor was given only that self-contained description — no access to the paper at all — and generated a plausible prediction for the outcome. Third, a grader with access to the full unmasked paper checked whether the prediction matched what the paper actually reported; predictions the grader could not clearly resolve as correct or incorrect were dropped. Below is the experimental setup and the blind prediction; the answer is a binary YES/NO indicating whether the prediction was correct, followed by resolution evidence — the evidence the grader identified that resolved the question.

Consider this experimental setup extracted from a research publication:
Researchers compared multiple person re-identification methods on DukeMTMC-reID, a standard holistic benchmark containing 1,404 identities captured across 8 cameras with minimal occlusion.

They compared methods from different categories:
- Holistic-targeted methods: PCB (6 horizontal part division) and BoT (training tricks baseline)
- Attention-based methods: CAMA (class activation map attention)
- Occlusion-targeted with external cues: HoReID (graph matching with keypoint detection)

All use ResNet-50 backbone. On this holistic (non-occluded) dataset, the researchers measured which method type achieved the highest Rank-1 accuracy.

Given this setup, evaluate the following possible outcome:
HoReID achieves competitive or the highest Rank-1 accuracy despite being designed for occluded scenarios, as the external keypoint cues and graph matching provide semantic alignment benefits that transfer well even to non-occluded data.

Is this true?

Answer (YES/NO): YES